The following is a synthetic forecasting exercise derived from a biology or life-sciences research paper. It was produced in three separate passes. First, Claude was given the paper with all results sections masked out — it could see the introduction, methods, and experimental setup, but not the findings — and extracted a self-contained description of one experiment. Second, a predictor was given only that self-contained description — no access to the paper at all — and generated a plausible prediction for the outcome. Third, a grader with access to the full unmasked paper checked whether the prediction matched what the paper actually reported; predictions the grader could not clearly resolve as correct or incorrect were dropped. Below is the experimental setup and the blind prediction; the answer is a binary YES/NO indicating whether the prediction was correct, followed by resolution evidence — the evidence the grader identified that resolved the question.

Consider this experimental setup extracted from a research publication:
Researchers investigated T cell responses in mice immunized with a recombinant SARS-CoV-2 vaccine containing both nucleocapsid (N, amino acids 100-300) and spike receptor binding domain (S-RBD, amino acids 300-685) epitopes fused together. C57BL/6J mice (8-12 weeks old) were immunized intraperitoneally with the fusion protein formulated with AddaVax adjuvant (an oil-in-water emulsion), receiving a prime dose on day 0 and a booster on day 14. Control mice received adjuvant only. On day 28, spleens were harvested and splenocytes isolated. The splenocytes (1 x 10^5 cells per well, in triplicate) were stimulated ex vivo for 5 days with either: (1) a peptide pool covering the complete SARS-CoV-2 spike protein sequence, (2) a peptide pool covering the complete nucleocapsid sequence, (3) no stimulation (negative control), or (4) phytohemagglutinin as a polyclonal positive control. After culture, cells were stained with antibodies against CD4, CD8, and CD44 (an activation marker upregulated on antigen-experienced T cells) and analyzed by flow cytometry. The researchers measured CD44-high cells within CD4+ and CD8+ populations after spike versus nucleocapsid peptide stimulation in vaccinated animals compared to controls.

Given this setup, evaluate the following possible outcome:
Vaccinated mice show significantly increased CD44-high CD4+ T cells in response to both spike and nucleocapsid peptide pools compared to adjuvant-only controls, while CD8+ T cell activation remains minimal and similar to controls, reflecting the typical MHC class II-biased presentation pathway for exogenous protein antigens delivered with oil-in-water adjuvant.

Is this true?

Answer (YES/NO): NO